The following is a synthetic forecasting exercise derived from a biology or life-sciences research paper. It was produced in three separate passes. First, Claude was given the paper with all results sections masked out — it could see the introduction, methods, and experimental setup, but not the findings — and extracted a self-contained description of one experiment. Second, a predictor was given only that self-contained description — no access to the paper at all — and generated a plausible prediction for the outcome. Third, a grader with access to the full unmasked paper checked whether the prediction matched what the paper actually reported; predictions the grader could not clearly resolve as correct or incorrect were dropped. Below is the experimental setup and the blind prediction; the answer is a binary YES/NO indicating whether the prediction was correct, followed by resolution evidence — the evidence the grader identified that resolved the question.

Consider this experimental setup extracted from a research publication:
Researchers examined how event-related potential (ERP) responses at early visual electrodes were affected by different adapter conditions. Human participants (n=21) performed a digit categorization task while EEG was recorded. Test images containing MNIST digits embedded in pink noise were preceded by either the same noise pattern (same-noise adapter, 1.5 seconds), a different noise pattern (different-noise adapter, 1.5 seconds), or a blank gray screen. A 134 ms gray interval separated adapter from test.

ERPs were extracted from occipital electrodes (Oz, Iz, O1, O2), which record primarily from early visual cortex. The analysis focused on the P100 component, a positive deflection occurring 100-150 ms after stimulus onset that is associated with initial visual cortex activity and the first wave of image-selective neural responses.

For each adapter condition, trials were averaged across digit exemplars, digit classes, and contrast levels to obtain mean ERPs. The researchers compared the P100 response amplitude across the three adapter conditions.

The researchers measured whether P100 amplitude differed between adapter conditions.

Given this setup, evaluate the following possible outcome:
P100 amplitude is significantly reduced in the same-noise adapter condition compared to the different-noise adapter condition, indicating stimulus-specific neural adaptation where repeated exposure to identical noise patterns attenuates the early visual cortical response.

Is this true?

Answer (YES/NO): NO